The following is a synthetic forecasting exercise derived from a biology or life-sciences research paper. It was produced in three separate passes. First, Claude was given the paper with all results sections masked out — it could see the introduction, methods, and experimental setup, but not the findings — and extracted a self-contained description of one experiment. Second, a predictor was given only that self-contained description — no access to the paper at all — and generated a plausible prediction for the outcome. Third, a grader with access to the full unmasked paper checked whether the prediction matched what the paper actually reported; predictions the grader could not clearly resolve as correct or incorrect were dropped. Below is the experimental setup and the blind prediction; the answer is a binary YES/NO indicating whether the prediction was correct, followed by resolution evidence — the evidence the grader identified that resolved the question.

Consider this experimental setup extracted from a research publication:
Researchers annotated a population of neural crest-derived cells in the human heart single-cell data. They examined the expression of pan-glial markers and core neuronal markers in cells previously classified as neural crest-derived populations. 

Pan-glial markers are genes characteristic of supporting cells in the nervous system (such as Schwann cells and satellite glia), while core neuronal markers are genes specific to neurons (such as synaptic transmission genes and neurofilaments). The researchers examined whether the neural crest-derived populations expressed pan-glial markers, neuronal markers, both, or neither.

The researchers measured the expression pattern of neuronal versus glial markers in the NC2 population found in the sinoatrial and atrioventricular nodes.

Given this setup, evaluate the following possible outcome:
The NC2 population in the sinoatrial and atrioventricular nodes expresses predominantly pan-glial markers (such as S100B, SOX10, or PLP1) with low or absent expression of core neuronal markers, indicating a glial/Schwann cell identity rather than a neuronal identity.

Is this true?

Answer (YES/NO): YES